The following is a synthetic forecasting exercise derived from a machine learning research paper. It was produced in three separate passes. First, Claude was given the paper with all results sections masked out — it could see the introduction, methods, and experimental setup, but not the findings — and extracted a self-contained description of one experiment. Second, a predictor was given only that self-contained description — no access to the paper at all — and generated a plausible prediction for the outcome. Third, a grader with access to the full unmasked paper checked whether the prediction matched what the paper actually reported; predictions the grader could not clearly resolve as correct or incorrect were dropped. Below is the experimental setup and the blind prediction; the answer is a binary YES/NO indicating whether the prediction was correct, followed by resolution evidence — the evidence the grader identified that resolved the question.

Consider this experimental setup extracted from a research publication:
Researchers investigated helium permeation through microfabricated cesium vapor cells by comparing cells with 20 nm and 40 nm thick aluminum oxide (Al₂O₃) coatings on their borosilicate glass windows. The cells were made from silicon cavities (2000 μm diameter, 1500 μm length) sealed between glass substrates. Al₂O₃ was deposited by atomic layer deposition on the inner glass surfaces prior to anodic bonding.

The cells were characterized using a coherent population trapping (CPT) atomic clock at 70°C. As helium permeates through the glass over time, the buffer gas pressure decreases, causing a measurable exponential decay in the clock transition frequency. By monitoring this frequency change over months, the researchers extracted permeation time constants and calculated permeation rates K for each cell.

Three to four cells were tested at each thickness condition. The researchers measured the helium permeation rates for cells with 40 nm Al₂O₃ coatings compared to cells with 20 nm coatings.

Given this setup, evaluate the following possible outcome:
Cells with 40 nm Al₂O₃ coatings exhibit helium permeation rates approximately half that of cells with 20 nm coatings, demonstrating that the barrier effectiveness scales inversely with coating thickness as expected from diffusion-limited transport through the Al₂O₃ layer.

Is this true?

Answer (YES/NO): NO